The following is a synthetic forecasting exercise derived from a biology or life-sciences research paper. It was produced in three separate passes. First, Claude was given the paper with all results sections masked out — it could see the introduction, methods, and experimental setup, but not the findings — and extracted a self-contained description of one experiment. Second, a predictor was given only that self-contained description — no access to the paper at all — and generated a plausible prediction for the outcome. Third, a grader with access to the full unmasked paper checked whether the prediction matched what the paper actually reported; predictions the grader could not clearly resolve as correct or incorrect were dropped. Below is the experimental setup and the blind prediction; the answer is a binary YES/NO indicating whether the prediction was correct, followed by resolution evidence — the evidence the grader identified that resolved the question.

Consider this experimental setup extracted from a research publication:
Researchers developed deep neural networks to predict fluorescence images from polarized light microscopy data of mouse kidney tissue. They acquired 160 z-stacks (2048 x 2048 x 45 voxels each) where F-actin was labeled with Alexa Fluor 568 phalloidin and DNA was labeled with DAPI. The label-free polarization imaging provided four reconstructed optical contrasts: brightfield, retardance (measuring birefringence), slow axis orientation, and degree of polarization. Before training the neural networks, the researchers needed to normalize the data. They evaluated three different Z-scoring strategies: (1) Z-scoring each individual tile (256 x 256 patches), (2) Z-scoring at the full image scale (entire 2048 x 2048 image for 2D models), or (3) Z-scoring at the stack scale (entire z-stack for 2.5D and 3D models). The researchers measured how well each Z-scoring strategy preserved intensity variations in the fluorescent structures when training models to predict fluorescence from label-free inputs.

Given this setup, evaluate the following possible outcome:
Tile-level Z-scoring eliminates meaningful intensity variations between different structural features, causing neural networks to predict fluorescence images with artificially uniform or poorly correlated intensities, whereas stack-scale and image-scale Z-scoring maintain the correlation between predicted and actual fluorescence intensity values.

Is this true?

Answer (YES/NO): NO